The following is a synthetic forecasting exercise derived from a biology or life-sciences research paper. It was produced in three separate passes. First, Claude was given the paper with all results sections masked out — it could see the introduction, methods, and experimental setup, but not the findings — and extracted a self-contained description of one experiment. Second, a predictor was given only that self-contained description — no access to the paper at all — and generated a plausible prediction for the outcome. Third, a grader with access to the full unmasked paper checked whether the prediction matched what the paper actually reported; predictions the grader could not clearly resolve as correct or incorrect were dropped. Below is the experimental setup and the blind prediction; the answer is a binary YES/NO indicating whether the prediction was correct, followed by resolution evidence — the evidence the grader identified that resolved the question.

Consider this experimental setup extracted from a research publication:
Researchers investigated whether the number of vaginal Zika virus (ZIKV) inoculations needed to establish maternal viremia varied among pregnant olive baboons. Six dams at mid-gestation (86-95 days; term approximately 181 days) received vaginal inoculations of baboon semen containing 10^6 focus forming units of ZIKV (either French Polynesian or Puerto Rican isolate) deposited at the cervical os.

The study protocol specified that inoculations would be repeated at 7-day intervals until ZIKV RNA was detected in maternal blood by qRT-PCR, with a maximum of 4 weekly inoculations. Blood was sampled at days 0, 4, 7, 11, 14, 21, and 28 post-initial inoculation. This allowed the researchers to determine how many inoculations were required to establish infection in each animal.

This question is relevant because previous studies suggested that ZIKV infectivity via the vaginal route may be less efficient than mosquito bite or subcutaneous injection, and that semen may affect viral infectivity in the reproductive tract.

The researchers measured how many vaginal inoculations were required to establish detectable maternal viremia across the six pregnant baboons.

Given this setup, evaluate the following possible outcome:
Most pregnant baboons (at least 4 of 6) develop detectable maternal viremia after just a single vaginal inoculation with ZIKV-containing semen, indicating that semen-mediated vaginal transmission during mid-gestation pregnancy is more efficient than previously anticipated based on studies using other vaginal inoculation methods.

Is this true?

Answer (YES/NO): YES